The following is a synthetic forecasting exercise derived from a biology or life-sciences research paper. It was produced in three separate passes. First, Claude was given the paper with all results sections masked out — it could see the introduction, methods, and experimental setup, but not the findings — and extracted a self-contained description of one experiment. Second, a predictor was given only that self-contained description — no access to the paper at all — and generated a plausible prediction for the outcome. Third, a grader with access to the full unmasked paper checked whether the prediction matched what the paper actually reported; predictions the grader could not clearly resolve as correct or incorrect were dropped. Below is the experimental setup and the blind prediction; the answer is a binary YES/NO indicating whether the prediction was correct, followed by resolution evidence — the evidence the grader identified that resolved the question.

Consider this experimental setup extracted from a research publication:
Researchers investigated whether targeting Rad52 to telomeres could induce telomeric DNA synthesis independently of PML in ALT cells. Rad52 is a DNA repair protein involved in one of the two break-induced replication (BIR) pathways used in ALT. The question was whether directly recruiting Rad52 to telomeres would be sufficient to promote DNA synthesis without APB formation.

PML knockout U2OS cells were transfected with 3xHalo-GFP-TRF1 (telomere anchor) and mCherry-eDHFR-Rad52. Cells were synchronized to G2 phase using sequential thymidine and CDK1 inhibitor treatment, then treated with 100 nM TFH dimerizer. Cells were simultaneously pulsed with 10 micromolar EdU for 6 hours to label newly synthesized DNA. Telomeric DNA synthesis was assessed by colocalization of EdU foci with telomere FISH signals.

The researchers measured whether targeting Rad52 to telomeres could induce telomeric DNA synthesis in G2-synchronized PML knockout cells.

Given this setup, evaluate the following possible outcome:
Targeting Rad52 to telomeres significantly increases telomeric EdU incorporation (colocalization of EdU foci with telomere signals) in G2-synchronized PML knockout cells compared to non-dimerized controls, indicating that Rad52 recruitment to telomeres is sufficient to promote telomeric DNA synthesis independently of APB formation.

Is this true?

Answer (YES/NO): NO